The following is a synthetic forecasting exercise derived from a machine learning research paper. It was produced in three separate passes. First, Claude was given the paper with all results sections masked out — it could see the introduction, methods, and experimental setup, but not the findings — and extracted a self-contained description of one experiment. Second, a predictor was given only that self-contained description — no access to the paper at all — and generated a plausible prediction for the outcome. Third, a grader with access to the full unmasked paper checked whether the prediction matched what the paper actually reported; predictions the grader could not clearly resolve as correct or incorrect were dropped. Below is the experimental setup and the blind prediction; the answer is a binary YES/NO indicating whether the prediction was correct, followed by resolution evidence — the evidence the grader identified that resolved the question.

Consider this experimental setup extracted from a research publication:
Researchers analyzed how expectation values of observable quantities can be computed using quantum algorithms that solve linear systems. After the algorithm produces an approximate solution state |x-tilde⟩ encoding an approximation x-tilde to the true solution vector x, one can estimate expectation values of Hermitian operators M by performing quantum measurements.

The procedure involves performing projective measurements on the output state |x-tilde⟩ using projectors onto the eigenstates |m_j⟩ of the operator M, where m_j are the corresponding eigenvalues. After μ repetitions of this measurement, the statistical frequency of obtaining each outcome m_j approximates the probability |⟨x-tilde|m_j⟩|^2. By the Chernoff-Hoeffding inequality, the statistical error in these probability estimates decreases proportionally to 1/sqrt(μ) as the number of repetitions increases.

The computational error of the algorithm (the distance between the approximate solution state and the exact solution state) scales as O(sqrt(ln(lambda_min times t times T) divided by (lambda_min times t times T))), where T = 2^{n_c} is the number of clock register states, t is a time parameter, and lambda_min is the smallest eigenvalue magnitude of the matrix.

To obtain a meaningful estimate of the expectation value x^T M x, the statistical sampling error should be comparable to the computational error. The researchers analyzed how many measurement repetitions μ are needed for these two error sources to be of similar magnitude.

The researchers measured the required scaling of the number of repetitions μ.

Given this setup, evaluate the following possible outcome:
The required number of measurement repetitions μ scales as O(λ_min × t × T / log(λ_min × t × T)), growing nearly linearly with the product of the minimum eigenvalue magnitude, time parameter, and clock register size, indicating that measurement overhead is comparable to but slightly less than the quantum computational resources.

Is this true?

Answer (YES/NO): YES